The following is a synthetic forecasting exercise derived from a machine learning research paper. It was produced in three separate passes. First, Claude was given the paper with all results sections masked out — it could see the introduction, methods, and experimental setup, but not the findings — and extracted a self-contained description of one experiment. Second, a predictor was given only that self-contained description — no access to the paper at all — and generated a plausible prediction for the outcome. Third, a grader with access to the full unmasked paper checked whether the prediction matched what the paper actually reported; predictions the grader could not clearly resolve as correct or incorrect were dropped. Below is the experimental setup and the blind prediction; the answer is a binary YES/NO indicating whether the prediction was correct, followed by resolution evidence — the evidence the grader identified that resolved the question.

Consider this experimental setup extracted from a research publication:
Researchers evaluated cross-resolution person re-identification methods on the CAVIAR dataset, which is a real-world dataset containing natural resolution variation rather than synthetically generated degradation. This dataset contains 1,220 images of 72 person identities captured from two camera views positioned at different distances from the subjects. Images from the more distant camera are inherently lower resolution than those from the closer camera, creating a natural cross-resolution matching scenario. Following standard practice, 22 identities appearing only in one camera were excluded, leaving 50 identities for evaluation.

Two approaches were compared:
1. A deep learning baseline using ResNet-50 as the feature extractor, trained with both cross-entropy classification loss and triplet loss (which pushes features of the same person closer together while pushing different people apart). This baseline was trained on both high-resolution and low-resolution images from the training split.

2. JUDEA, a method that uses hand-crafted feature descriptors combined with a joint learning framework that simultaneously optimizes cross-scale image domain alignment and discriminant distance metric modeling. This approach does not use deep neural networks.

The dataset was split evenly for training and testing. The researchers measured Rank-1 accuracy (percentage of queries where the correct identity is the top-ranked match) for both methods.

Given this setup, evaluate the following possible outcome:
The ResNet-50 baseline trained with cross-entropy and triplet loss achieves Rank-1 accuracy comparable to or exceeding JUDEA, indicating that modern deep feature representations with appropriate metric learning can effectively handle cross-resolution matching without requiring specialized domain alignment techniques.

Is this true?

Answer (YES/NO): YES